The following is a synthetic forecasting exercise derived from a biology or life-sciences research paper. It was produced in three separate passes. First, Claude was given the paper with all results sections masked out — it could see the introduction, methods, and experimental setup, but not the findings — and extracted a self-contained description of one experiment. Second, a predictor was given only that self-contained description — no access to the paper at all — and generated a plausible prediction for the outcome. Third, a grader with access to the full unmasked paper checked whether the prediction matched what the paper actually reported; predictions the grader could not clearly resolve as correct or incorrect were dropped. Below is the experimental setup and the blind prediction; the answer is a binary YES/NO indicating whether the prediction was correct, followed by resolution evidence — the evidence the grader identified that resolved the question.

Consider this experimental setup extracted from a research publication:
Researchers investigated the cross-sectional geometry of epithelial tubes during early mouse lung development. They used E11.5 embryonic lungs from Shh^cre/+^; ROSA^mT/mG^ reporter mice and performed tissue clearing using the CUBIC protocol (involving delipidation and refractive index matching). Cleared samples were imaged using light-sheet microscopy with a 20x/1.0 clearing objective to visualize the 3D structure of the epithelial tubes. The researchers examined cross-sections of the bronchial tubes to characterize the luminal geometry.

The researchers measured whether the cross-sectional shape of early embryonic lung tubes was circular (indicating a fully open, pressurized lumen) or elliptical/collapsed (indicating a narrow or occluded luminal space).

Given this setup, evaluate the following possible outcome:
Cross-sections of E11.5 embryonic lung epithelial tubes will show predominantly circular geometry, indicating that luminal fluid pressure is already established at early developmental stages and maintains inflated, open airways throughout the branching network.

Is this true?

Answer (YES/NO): NO